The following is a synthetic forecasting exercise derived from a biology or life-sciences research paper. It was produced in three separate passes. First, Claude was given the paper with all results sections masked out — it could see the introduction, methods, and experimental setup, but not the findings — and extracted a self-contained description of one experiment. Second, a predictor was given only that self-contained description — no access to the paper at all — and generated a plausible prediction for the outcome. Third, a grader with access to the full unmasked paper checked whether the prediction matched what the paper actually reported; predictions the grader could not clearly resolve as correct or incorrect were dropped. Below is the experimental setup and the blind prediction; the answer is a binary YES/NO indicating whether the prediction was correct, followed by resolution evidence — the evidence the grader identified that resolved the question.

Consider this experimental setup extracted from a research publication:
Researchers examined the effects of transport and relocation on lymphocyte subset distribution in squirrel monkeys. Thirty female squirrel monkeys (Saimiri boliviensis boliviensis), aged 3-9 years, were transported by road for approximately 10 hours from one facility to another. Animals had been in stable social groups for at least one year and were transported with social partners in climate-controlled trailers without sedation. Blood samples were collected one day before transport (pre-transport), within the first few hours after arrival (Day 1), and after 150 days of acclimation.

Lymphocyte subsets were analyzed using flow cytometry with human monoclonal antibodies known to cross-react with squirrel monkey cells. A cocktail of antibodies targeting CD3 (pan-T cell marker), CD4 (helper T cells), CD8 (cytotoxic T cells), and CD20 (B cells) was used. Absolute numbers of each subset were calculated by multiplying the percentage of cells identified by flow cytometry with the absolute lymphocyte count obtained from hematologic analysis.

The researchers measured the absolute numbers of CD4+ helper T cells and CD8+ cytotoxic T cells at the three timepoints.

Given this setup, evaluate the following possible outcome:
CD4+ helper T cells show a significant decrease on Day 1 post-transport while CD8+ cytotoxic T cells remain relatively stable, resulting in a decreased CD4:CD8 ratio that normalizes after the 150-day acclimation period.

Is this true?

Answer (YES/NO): NO